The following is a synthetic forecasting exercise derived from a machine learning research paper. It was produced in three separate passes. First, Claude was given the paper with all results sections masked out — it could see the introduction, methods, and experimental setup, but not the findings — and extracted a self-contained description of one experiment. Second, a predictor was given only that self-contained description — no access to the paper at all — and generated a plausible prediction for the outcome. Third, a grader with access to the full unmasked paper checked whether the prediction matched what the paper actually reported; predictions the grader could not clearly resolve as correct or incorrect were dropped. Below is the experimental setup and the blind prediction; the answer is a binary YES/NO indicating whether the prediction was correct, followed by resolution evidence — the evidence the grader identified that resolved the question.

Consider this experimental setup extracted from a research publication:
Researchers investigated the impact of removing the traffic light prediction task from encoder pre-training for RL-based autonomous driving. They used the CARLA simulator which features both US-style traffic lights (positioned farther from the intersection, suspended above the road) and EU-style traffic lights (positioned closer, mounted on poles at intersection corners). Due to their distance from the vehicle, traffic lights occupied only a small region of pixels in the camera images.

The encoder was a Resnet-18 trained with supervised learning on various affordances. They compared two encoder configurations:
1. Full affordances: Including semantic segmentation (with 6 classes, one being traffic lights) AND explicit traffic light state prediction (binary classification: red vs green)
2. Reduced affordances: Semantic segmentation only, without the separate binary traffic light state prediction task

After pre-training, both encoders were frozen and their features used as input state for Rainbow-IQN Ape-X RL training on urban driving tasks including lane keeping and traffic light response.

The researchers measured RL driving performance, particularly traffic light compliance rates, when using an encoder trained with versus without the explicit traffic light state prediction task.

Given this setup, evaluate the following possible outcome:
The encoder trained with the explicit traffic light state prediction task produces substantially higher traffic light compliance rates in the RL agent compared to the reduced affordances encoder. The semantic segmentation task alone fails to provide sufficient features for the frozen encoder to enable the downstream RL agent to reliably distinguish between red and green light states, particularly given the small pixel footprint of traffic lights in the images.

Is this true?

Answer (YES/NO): NO